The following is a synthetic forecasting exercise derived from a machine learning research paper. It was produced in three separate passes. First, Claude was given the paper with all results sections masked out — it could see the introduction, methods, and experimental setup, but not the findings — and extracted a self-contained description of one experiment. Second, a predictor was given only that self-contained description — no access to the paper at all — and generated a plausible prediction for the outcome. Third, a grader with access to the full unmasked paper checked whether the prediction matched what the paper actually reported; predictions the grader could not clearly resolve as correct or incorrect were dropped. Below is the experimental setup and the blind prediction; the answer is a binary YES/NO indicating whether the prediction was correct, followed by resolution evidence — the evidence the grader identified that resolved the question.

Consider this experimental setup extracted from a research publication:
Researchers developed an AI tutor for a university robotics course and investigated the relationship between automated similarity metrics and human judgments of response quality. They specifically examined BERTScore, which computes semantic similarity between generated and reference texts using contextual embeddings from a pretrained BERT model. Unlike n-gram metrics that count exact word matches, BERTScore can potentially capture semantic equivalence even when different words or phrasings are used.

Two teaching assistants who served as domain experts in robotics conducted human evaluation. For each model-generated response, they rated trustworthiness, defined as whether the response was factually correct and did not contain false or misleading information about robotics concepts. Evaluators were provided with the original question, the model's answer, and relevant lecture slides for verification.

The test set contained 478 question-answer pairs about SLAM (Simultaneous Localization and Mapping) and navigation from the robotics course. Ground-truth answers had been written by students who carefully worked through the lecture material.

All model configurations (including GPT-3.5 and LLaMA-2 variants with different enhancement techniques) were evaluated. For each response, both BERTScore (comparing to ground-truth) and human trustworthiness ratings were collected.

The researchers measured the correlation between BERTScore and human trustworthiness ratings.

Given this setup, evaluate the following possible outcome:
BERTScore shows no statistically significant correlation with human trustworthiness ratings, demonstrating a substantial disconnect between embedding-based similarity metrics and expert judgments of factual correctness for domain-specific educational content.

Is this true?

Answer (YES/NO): NO